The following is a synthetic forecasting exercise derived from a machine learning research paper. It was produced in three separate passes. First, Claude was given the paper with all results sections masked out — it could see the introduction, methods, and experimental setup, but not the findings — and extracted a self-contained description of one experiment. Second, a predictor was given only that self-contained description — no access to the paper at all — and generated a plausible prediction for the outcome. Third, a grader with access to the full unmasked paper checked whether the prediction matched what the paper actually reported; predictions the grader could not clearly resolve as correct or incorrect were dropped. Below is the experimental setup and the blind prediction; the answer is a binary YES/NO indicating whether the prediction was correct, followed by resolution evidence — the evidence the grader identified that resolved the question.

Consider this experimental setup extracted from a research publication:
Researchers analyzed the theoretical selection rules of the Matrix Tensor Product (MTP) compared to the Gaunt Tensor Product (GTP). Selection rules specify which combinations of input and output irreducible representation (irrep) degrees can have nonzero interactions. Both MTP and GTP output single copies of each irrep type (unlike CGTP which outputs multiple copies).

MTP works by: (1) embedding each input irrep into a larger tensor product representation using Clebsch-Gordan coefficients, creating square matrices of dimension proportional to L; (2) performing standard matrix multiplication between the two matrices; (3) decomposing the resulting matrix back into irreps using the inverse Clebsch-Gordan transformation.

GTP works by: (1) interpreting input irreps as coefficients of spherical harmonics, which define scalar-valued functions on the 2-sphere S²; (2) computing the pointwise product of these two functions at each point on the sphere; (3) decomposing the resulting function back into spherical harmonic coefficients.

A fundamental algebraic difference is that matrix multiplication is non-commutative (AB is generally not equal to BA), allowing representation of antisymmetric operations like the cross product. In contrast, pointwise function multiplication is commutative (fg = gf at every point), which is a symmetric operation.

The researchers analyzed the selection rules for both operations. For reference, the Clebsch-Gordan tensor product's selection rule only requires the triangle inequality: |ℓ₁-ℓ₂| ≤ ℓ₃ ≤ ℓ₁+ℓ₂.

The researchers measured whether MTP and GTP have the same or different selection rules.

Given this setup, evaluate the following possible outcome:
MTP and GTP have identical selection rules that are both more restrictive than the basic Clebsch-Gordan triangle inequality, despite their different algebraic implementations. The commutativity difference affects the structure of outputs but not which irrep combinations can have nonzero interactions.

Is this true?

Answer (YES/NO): NO